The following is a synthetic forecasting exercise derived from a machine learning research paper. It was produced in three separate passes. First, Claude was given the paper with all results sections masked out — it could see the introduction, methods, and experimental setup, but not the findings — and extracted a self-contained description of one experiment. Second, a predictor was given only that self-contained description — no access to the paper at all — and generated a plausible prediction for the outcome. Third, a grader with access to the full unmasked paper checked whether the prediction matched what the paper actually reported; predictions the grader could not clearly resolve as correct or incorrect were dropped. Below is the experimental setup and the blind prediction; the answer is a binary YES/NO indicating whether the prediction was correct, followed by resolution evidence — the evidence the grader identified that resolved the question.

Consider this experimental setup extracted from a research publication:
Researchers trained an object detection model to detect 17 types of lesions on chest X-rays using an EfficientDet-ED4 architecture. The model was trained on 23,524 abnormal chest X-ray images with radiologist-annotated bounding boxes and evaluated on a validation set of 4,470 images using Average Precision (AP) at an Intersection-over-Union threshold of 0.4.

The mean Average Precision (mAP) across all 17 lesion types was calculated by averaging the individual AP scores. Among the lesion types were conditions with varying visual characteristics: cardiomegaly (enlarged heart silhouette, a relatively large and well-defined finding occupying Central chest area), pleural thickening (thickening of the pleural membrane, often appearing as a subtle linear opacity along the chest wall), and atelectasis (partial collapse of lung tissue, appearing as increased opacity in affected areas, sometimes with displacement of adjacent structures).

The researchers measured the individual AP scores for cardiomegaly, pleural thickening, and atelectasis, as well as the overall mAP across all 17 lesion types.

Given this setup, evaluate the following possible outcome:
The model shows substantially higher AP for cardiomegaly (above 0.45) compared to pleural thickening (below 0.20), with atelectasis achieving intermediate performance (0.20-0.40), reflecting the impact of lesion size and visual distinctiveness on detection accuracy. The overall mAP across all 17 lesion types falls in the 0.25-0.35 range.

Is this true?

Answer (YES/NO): NO